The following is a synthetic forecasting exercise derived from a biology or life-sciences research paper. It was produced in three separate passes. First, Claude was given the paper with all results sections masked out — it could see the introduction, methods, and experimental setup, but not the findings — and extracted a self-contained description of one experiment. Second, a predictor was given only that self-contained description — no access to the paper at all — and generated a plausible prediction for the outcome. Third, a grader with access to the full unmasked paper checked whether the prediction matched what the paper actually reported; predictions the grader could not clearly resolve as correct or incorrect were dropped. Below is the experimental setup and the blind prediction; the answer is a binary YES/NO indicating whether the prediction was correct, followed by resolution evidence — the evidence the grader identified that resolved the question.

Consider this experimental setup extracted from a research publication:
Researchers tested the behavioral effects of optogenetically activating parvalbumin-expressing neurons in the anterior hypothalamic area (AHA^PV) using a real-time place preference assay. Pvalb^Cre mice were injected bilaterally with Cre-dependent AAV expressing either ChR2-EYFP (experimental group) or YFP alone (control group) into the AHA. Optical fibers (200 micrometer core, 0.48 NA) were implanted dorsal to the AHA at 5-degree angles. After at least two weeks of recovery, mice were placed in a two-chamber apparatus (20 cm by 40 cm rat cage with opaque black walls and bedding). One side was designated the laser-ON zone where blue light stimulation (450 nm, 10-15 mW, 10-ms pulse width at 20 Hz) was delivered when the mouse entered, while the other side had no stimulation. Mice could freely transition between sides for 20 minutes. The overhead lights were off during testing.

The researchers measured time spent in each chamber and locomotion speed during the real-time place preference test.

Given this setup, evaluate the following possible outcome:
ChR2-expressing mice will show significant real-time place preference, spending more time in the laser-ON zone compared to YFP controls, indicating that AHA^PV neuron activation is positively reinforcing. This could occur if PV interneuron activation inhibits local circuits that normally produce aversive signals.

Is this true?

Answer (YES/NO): NO